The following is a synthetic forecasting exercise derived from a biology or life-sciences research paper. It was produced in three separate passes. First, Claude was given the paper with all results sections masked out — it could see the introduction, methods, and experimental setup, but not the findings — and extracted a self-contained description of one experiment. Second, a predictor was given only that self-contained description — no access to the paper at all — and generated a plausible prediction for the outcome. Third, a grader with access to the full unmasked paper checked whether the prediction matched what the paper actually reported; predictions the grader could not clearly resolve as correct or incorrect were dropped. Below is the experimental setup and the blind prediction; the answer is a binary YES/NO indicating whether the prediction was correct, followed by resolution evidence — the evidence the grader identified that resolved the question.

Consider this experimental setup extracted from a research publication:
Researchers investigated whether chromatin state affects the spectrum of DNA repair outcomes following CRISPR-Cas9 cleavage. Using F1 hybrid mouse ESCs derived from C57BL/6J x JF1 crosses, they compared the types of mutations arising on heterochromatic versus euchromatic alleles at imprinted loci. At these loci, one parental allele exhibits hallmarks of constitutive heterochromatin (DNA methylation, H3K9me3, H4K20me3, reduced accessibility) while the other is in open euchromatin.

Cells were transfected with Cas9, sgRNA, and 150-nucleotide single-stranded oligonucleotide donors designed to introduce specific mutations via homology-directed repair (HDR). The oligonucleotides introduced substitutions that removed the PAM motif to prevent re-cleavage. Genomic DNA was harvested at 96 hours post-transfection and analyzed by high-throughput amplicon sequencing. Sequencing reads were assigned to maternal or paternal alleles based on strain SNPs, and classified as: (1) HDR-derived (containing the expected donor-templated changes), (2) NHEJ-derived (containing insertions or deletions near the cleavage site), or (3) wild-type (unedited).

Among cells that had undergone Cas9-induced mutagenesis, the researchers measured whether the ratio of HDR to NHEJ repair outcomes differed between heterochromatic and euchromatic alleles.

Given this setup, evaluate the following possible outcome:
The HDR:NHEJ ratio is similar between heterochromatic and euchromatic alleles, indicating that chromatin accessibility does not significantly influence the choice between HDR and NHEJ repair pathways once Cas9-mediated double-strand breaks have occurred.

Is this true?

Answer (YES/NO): YES